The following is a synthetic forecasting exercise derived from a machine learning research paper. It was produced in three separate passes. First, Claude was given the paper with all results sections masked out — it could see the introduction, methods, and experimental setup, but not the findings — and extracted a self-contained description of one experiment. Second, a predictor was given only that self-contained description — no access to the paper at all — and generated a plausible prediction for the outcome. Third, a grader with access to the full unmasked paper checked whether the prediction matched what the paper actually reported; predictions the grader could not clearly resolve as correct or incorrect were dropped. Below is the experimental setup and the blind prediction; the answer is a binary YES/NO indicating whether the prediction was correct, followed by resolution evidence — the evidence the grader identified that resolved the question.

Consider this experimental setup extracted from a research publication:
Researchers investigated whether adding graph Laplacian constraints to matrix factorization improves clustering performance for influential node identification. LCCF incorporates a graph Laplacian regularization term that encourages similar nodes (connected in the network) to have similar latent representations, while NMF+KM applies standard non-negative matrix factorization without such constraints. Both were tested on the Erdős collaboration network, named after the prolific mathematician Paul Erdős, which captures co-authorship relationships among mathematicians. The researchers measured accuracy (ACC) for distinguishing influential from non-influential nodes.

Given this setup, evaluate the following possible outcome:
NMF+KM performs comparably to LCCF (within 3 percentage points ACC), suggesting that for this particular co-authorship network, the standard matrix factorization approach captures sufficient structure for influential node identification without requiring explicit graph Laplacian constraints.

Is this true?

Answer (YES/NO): NO